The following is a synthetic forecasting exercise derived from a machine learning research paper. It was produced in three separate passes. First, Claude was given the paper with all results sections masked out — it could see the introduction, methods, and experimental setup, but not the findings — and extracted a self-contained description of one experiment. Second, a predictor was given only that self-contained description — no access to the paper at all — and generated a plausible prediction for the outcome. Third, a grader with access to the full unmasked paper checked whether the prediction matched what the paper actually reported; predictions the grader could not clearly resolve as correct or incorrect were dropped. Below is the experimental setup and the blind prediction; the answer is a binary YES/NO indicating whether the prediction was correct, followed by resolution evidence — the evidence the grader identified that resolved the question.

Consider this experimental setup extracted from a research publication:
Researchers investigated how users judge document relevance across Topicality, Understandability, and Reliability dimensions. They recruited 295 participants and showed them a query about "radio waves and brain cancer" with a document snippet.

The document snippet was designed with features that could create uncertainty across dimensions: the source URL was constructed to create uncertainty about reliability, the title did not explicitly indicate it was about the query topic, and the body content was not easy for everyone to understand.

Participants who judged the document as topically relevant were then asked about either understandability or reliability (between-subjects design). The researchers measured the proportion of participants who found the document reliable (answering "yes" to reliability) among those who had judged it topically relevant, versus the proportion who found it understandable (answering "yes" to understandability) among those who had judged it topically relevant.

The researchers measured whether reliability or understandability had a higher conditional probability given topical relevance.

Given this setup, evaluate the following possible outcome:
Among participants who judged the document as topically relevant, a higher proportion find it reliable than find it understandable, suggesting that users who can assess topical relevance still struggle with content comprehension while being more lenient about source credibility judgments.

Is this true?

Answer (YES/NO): NO